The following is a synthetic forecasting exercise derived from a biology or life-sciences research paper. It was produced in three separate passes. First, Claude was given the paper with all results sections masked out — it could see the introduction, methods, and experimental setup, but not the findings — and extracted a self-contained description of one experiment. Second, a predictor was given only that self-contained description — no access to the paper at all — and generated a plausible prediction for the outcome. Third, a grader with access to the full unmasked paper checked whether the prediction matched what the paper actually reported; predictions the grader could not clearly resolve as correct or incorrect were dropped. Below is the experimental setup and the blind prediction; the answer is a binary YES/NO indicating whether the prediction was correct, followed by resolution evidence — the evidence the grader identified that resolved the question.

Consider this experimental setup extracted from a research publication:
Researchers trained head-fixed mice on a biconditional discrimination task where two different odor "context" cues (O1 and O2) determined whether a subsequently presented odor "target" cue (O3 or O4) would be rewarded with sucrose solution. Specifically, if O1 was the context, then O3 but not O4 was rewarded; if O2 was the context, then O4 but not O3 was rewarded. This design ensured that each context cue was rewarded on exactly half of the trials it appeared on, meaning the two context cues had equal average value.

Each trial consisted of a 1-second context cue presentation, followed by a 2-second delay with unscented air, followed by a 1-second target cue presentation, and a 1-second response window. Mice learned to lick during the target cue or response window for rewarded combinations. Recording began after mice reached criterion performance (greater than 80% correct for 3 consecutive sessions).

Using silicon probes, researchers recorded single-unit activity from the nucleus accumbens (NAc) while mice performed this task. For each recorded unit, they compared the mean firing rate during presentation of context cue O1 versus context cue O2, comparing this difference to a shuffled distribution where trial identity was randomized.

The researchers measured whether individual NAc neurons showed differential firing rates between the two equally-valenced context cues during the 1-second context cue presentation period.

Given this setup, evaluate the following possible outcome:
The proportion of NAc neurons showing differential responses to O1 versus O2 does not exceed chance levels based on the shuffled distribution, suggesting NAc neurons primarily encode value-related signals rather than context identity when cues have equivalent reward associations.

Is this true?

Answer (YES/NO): NO